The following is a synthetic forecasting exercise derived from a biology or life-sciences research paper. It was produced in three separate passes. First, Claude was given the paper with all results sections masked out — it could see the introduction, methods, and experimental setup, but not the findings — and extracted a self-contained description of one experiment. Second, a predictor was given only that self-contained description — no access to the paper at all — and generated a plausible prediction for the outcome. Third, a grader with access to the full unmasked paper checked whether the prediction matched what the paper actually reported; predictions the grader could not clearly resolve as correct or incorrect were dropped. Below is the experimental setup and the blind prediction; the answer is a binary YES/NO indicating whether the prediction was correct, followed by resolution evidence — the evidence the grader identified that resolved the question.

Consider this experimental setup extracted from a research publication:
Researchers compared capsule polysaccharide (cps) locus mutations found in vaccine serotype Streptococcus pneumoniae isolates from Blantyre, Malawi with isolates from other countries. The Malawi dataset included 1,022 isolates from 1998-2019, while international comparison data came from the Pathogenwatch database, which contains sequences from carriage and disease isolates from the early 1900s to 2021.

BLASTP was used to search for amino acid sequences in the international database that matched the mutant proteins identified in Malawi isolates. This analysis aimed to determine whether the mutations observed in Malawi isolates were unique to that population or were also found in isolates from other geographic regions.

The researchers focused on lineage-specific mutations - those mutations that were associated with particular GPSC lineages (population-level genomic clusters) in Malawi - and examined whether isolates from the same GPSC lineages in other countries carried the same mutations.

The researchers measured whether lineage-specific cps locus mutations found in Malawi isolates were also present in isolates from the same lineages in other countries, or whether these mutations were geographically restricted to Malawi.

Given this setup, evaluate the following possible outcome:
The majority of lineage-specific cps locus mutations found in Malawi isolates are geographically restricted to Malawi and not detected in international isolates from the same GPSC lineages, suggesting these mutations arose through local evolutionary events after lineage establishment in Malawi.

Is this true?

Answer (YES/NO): NO